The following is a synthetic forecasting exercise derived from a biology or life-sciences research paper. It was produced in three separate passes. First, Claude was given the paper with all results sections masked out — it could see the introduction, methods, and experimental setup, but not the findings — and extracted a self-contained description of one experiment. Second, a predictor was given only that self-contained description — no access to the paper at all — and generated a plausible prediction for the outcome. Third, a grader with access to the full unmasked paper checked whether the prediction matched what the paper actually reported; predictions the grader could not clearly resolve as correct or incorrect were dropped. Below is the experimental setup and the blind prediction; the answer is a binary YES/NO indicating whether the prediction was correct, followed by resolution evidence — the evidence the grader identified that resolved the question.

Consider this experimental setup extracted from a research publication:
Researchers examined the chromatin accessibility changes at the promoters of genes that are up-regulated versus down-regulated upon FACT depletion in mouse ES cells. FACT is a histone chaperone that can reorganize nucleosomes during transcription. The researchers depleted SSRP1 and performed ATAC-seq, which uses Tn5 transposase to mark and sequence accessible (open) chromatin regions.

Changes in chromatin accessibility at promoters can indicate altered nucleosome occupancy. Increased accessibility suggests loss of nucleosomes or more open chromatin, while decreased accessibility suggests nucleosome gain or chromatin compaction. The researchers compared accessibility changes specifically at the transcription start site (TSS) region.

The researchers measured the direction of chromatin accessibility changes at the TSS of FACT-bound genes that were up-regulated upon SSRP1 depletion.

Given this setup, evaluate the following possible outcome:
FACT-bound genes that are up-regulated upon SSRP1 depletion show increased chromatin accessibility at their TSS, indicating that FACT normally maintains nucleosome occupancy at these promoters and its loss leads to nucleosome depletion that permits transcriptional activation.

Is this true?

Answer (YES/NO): YES